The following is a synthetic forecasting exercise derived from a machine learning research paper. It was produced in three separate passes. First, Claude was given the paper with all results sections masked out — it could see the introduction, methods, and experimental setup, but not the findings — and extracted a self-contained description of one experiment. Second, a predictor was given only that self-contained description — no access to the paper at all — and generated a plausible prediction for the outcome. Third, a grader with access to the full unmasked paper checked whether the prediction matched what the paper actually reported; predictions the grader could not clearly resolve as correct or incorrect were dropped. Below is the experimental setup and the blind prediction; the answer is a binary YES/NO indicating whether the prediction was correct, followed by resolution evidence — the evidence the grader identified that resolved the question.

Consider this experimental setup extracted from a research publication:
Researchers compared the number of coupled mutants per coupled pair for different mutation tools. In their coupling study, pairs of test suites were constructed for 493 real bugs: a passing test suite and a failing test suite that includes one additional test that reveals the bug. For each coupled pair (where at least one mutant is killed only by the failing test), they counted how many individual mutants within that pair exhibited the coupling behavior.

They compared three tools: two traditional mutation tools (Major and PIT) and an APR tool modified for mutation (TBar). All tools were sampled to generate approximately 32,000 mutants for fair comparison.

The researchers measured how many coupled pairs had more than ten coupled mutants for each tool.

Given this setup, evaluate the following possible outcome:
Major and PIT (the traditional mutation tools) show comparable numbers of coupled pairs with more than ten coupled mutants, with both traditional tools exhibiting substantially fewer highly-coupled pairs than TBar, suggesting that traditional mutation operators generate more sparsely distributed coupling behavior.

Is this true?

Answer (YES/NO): YES